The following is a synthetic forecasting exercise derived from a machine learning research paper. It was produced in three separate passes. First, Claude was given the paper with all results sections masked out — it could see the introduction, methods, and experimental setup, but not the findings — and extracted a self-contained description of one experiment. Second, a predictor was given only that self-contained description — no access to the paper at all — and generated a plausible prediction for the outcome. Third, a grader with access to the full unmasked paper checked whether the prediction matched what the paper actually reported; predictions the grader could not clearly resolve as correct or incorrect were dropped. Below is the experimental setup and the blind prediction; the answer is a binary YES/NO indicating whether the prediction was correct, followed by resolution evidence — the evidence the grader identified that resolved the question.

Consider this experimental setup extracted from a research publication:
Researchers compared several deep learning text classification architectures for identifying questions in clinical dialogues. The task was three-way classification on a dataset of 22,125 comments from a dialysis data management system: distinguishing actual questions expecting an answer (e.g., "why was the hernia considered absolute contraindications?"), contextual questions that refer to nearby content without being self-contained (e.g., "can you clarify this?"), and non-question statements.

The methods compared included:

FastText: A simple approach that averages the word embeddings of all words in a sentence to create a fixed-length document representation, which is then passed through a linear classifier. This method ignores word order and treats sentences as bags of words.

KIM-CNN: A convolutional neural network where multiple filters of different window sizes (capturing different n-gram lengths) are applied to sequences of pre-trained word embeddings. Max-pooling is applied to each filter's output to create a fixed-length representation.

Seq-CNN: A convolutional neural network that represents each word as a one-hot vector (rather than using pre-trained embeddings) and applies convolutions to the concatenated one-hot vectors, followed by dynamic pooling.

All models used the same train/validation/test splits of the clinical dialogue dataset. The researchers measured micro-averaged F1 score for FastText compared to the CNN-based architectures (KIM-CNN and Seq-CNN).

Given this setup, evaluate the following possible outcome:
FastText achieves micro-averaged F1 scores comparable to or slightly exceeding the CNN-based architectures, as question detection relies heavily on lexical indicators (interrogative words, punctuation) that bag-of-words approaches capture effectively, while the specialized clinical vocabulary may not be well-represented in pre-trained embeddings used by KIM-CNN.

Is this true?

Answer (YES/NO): NO